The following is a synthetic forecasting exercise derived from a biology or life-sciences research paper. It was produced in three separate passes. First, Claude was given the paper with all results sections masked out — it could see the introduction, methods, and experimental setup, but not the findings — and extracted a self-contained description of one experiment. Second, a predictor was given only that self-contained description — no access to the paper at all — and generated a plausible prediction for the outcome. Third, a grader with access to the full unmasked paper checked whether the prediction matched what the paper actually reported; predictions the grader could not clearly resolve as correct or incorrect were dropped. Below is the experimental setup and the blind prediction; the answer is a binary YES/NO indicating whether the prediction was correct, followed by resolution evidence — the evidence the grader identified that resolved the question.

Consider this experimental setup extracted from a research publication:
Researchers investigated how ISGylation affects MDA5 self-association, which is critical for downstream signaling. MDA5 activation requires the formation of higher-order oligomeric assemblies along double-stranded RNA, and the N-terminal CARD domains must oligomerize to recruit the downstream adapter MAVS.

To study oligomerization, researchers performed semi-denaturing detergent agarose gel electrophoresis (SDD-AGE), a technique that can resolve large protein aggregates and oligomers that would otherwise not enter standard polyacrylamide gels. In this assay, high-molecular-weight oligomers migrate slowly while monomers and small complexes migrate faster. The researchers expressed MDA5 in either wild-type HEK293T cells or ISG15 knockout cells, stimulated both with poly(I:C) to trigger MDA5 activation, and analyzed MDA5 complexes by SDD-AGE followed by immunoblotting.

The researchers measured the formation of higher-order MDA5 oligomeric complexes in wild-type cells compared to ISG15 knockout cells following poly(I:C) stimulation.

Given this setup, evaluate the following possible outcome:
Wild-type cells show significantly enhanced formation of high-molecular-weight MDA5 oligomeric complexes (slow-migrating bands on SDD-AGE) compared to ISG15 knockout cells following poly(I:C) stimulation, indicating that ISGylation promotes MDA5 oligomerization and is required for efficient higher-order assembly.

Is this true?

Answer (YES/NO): YES